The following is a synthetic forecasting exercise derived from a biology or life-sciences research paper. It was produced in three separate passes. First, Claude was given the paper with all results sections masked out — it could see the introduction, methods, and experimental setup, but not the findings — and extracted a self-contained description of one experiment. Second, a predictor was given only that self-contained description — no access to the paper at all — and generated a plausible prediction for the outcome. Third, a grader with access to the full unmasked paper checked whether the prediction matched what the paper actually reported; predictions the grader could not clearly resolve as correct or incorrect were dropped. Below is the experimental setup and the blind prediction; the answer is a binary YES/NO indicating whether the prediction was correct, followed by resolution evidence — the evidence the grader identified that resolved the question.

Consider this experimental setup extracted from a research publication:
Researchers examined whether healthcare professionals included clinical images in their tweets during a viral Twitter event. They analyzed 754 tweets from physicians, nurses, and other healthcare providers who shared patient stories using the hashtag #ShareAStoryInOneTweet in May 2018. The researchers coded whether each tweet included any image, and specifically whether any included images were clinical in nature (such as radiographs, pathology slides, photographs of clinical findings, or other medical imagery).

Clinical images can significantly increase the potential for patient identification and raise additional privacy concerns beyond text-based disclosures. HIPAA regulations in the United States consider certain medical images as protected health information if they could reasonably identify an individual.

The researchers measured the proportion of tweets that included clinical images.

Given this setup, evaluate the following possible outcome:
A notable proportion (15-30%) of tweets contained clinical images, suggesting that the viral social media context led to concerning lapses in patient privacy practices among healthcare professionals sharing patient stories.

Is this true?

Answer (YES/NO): NO